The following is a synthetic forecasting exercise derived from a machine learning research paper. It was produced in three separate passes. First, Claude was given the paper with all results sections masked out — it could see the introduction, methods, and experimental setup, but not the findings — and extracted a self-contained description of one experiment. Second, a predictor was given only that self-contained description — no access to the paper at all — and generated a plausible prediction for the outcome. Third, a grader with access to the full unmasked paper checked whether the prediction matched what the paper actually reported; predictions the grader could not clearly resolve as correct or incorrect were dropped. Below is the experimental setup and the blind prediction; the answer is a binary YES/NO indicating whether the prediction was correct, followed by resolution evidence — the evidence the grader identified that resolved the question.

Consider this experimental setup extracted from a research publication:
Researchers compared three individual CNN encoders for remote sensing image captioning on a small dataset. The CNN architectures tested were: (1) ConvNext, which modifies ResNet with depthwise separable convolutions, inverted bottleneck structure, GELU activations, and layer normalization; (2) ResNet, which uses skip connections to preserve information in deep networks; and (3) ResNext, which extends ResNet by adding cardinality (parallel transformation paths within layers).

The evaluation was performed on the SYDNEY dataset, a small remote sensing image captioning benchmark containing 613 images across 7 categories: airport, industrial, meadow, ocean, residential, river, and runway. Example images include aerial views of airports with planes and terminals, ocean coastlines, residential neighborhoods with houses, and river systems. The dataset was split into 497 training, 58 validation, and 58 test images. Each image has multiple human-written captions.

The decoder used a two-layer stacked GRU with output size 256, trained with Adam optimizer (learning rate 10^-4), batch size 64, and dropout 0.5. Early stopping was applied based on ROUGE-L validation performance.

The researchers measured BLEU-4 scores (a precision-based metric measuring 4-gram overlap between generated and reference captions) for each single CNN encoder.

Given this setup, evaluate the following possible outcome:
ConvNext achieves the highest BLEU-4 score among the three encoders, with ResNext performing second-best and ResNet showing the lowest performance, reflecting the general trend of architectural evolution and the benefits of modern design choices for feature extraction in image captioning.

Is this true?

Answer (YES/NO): YES